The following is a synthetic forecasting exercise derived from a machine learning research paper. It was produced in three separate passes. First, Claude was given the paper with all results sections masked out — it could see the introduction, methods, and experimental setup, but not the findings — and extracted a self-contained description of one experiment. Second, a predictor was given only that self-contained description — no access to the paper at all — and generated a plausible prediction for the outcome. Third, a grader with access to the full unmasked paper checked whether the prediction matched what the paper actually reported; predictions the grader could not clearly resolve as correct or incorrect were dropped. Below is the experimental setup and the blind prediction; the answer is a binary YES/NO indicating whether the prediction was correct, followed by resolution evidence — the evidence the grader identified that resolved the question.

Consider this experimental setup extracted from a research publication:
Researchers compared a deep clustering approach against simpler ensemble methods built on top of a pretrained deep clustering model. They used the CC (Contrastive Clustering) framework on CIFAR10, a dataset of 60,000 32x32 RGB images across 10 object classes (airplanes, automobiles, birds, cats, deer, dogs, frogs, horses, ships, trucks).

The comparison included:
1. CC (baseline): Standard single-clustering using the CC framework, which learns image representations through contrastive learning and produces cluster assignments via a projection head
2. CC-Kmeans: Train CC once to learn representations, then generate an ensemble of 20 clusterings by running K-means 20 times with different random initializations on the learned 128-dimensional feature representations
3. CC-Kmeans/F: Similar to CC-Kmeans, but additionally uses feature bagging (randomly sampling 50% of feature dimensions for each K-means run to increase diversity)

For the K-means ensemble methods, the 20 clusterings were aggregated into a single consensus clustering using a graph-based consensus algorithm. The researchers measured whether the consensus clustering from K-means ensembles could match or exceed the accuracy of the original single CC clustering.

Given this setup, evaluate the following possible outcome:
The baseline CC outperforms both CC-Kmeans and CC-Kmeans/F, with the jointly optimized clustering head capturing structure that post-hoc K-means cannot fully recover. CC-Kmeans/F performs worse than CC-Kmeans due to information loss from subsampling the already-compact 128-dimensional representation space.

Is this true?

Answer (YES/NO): NO